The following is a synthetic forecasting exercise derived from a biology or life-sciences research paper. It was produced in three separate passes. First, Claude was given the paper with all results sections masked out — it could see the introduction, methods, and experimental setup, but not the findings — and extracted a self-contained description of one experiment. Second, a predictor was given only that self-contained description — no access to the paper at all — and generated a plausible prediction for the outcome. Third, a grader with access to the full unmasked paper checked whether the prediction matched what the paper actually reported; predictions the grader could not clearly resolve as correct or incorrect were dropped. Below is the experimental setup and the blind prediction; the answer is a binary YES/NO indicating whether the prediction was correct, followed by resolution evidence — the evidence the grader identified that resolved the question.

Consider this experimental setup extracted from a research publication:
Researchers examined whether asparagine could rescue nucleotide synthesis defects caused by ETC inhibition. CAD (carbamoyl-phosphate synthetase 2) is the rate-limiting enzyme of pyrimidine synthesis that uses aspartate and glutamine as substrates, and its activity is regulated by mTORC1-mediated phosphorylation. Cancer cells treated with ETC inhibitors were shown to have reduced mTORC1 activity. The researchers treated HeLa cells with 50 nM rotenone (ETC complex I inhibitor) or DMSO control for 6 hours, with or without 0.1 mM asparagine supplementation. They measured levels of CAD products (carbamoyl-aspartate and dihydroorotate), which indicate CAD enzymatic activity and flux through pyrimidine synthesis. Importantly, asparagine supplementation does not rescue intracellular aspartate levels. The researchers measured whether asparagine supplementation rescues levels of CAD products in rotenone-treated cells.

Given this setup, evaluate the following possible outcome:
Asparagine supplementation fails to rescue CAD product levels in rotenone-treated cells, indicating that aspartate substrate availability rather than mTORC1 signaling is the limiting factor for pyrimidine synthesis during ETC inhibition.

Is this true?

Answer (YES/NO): NO